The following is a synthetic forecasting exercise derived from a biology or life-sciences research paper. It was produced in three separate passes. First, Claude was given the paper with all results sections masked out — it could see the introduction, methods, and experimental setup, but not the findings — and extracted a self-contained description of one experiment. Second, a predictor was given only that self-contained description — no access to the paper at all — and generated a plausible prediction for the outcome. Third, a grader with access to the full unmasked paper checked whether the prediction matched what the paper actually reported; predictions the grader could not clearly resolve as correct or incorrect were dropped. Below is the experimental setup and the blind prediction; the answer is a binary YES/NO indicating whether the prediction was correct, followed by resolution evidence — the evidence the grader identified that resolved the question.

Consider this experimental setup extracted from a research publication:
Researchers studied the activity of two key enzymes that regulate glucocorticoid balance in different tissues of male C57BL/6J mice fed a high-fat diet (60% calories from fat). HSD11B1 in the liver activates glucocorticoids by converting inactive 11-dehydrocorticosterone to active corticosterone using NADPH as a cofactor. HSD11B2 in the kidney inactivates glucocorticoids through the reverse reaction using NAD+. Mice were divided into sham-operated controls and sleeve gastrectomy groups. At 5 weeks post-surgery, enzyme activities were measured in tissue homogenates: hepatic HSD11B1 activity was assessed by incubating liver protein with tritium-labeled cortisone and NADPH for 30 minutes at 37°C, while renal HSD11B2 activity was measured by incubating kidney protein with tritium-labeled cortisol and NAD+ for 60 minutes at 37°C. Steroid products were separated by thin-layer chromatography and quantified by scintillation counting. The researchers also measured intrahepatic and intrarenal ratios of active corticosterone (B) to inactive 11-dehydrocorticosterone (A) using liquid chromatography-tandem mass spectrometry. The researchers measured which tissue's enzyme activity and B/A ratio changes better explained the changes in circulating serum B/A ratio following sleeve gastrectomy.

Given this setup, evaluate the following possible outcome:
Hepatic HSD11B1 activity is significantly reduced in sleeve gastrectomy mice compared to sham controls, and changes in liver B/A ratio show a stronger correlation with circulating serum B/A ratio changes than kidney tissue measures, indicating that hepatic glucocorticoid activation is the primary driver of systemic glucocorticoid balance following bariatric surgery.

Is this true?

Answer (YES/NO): NO